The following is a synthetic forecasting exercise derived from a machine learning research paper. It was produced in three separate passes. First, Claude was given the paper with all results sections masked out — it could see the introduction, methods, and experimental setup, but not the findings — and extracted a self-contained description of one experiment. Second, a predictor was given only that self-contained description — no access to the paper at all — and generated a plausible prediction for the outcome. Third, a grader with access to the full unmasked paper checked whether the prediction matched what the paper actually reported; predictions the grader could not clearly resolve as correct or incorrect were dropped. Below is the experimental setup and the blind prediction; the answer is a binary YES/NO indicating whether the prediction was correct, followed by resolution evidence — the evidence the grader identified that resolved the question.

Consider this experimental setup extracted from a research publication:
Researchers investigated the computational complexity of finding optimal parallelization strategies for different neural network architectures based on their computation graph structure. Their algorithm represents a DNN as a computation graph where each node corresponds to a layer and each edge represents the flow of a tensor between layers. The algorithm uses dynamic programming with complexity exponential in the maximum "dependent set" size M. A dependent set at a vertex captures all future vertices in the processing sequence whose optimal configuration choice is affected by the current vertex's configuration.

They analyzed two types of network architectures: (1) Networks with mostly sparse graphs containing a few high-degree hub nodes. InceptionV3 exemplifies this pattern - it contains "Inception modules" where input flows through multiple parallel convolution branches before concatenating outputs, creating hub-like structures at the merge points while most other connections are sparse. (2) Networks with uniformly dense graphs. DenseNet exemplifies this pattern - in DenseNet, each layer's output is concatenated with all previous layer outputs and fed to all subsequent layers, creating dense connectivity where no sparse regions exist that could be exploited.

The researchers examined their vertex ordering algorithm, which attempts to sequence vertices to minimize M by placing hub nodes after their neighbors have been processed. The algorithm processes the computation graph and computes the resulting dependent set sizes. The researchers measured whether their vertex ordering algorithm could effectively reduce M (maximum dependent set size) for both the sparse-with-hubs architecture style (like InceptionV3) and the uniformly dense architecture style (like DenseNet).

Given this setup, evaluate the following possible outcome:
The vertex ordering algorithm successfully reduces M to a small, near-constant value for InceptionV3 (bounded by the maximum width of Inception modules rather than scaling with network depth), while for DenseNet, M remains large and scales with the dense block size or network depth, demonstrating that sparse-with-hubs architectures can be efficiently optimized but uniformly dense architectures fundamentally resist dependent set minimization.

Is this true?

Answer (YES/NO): NO